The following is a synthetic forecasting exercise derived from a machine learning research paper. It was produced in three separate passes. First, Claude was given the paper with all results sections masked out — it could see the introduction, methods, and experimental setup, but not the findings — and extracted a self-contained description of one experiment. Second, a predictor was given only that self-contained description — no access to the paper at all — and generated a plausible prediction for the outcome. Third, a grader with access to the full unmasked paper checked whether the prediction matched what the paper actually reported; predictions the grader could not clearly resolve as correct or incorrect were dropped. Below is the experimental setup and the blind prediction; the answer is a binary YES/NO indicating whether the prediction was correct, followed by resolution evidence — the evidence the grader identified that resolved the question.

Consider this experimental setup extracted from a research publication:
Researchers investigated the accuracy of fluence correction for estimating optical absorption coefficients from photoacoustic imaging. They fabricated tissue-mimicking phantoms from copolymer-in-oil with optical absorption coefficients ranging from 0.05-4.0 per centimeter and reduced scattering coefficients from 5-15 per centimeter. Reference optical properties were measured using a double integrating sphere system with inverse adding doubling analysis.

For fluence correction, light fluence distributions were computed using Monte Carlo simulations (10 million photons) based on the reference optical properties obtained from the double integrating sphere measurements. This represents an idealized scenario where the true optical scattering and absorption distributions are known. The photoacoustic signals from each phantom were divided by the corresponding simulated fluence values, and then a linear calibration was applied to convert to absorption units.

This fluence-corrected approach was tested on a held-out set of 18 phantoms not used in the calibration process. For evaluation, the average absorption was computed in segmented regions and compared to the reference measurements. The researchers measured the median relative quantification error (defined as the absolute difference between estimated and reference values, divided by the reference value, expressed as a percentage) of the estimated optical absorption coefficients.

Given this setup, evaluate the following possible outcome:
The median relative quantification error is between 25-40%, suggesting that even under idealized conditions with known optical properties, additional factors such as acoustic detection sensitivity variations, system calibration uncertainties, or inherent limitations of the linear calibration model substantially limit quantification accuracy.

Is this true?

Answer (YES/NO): NO